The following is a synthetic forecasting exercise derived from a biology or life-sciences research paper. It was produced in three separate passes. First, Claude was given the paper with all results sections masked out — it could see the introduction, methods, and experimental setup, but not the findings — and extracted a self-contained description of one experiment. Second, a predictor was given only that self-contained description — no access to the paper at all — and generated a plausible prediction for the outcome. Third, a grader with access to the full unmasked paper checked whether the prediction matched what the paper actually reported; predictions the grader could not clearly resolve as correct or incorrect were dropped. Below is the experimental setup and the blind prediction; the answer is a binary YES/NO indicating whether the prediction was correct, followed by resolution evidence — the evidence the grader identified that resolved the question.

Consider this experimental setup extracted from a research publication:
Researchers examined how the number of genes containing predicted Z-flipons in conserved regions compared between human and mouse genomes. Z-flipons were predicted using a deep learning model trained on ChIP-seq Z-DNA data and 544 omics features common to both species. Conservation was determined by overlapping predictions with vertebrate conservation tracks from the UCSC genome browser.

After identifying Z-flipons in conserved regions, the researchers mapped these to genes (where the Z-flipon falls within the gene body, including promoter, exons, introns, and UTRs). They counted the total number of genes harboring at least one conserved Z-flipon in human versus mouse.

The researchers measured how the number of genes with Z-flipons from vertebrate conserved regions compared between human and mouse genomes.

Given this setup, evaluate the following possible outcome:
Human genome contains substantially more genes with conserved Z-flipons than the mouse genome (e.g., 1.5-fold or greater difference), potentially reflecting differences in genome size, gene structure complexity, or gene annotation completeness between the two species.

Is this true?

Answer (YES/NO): YES